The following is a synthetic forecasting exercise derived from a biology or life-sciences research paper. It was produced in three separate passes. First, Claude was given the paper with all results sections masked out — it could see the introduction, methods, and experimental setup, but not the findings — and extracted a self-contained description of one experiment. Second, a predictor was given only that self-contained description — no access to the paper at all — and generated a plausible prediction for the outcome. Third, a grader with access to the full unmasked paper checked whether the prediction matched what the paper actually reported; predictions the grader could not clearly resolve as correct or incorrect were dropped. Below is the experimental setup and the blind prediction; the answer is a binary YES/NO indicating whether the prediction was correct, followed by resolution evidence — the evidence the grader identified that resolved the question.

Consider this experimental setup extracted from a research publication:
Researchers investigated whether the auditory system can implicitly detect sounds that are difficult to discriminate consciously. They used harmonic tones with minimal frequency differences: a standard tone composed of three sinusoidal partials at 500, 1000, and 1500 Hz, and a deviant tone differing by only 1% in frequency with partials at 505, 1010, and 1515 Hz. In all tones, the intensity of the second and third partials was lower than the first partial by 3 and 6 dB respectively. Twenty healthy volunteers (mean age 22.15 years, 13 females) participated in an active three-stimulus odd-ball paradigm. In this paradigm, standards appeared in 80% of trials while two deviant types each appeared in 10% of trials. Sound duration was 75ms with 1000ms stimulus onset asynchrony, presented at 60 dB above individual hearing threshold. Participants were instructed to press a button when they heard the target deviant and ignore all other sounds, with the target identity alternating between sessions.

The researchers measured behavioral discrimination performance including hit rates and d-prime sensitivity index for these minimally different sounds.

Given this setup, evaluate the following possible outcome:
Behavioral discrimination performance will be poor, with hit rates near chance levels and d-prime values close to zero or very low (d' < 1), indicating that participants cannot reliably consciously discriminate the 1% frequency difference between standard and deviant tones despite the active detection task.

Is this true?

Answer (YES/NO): NO